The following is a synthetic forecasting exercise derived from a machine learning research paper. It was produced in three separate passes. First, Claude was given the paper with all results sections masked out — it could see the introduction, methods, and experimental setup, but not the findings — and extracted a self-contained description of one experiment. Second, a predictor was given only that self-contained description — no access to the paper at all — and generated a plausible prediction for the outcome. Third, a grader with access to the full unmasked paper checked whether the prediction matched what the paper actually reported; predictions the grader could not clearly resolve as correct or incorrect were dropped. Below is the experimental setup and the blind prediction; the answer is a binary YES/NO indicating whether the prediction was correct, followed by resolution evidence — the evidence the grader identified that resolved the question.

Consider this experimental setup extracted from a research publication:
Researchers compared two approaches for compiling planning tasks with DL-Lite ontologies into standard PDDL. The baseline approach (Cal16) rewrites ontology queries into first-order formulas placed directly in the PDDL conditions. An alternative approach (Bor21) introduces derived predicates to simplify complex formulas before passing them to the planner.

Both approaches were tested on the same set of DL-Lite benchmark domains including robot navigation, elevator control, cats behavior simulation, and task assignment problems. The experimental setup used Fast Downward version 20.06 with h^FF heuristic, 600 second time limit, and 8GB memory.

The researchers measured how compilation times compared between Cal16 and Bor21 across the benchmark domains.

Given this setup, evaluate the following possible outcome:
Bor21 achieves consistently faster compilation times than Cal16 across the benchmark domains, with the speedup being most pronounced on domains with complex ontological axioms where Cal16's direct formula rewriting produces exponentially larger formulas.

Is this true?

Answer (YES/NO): NO